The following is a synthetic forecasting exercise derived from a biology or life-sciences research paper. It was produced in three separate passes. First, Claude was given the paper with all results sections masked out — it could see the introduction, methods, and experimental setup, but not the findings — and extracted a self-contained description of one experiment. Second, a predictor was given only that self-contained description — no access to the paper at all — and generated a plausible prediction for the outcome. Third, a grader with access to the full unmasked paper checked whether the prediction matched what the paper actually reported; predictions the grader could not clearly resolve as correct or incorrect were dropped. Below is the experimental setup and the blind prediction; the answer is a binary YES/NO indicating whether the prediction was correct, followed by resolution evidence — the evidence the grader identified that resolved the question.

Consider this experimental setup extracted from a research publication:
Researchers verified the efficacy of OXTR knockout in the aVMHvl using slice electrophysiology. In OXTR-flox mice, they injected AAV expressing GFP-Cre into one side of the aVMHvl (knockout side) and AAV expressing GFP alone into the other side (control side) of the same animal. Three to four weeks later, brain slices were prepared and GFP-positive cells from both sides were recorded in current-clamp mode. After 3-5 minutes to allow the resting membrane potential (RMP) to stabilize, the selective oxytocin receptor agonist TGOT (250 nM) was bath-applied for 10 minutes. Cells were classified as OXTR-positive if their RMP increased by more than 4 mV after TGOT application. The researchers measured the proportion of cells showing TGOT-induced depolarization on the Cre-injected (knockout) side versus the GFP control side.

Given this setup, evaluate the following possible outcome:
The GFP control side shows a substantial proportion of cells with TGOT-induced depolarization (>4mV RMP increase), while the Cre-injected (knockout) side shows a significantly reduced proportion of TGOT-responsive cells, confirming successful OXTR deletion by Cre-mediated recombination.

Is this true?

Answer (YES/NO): YES